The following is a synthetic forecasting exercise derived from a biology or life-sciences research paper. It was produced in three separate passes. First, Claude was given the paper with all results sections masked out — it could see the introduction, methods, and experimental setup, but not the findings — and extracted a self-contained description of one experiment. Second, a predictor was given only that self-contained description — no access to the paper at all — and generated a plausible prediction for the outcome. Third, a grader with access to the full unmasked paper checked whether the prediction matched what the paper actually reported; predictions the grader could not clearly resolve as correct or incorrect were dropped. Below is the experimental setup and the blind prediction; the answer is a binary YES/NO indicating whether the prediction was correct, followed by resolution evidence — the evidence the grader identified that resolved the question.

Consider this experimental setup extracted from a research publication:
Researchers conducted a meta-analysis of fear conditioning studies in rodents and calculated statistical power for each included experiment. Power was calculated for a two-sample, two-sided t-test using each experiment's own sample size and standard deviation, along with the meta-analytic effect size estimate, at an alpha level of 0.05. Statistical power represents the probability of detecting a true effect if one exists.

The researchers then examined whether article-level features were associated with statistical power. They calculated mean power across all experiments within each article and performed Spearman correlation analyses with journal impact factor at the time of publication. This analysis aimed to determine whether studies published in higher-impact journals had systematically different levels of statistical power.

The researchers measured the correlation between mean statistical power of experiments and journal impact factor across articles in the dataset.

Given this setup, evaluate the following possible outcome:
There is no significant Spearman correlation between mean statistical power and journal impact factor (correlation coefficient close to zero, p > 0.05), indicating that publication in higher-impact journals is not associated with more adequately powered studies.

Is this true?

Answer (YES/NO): YES